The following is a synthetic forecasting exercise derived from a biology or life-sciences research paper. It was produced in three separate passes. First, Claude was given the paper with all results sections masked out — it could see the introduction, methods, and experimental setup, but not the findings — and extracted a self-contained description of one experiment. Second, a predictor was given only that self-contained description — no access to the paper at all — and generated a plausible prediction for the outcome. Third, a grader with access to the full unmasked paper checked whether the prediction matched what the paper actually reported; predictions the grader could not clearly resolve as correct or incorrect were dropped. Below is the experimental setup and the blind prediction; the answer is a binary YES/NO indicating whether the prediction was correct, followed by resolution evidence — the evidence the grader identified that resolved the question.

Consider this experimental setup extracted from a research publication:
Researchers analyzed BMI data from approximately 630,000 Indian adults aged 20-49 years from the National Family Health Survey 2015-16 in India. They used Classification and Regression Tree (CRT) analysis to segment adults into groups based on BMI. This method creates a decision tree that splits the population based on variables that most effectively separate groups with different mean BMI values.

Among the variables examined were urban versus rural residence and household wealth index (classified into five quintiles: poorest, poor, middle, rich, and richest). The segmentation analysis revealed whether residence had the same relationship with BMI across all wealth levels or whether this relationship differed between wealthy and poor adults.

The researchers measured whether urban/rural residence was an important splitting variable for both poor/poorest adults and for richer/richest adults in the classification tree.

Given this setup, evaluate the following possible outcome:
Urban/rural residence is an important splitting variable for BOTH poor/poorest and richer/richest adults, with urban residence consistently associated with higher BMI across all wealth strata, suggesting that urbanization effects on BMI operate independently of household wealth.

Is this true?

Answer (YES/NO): NO